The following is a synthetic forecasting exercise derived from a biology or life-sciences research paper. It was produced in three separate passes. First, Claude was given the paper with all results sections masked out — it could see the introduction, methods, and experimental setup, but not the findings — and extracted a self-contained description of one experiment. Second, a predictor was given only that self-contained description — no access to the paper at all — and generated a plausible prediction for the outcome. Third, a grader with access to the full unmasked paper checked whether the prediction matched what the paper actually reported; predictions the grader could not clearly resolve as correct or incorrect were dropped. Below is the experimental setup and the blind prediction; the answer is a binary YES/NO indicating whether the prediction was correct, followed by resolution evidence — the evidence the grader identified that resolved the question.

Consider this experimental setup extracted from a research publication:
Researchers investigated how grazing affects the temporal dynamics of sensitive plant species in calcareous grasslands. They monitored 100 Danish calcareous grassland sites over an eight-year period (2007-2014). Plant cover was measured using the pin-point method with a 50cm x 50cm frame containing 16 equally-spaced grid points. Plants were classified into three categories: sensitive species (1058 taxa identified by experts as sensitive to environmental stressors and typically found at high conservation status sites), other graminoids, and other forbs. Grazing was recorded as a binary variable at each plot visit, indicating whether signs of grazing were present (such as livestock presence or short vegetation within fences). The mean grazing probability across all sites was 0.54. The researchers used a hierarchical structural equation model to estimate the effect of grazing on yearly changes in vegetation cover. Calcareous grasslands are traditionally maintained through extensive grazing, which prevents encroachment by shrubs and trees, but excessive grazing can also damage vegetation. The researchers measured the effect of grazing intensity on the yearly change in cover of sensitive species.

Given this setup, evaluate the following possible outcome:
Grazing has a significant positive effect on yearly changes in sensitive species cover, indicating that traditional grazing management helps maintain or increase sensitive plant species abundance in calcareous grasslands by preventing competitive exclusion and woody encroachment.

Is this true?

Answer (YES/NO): NO